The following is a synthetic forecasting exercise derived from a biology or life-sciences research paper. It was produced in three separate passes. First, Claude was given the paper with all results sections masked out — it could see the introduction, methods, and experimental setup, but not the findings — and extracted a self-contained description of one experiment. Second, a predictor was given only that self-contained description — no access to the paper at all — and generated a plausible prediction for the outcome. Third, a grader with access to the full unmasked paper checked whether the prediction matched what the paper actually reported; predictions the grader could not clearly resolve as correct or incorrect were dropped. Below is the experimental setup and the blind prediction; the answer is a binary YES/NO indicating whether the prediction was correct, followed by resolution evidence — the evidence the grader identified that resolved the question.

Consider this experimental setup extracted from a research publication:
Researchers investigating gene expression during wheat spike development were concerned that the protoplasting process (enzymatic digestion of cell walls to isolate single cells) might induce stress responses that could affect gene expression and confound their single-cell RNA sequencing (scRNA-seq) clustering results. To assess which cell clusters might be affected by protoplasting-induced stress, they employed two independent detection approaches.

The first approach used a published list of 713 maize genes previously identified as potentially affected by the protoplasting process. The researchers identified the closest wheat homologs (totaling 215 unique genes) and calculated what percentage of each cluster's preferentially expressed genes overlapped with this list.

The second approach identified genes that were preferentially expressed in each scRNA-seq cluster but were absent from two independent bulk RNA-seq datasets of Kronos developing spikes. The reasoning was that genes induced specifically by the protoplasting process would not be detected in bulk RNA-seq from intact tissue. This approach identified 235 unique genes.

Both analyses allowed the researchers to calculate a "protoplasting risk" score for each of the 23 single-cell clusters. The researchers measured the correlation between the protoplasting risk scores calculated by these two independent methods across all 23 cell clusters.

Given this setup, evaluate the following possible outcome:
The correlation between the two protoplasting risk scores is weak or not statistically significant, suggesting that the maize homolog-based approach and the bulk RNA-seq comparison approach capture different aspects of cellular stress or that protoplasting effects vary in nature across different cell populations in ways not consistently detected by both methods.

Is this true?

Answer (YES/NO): NO